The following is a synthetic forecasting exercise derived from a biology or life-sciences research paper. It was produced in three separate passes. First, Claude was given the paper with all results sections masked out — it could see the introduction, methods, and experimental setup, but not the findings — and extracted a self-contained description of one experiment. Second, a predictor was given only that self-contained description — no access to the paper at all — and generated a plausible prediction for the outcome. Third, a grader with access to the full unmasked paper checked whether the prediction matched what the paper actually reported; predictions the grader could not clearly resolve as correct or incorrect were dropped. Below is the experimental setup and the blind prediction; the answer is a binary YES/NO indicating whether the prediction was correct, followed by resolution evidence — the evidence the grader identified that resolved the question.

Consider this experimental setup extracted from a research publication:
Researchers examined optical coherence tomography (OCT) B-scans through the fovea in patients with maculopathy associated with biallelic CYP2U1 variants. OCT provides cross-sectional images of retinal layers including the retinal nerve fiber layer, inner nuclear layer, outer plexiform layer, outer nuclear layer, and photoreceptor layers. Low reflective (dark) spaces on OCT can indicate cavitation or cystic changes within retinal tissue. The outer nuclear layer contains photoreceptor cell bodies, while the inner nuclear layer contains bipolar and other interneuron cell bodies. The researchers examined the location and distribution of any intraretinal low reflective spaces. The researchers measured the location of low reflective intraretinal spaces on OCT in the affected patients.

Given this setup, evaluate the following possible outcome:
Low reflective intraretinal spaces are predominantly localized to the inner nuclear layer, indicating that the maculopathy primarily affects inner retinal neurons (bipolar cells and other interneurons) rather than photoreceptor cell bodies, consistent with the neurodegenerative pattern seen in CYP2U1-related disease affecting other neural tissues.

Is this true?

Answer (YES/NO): NO